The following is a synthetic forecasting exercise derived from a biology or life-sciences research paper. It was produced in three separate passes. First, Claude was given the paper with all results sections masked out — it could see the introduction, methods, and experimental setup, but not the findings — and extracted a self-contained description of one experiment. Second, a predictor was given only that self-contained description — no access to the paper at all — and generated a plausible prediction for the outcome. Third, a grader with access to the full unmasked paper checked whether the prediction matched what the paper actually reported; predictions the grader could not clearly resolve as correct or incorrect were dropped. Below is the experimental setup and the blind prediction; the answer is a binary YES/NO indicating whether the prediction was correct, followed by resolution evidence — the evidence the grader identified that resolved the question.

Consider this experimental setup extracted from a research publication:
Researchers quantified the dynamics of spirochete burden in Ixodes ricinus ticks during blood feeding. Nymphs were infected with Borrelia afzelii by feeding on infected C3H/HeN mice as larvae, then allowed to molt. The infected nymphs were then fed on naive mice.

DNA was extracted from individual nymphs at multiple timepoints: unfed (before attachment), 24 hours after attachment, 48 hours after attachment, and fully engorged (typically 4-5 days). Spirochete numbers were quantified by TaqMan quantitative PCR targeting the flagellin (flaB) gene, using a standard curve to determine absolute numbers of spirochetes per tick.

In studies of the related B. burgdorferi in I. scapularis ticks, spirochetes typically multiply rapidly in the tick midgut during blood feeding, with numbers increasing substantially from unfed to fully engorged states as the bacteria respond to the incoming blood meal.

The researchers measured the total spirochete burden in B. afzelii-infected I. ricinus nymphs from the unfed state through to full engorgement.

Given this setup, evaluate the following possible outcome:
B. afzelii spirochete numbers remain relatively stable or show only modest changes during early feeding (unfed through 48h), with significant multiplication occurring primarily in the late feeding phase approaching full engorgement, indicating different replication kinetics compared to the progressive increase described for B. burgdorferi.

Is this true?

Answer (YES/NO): NO